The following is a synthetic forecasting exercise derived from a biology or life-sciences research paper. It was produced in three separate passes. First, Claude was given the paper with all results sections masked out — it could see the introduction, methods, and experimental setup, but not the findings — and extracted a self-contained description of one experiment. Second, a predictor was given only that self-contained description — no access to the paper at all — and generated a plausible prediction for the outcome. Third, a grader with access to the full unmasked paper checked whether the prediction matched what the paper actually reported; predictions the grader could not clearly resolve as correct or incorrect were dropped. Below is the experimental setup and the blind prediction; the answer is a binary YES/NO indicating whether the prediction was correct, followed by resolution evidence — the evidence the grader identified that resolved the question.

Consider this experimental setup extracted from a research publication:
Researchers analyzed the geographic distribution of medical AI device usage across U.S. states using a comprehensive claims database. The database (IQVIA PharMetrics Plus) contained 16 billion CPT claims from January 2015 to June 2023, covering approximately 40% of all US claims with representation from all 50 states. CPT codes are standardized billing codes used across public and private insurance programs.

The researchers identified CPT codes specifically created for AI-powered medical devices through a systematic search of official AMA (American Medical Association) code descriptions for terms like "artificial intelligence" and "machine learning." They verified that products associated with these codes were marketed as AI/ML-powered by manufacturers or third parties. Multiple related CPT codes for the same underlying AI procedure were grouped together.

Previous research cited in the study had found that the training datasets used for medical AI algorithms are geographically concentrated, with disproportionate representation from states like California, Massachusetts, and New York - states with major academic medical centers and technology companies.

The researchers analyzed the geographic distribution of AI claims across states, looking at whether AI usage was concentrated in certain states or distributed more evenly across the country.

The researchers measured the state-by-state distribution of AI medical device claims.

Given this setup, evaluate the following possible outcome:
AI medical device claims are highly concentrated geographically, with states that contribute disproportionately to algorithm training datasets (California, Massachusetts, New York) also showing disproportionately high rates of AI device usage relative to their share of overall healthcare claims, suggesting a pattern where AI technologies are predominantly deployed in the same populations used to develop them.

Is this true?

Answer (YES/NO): NO